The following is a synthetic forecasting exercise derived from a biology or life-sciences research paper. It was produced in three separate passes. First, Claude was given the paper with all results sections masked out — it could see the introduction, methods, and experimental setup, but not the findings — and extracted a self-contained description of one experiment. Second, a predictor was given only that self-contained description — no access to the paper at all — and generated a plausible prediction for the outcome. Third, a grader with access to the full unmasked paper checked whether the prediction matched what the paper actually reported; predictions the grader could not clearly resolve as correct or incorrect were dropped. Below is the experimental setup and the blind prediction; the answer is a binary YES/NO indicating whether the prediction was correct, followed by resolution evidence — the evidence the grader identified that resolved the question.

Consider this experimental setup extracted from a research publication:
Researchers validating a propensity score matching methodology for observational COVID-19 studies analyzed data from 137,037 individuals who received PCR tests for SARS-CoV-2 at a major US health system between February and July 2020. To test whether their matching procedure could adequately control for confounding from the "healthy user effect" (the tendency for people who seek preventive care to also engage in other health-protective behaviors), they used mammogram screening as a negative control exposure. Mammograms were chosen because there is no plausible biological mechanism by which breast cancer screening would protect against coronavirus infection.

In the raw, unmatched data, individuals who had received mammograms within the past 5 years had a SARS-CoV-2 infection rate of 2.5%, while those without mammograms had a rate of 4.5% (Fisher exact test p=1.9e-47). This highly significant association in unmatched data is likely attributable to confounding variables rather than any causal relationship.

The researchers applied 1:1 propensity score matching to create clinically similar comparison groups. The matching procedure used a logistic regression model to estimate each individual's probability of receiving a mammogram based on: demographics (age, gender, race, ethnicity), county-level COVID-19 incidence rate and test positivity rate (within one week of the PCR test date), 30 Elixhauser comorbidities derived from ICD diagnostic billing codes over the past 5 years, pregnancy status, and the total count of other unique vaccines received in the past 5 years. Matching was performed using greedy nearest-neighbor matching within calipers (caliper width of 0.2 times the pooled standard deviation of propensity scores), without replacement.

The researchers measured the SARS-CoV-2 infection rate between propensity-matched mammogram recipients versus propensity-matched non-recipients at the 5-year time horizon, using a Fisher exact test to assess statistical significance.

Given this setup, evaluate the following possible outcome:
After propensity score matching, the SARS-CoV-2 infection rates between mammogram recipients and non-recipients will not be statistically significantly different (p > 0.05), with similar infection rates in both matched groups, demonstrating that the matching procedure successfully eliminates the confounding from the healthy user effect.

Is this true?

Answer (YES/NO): YES